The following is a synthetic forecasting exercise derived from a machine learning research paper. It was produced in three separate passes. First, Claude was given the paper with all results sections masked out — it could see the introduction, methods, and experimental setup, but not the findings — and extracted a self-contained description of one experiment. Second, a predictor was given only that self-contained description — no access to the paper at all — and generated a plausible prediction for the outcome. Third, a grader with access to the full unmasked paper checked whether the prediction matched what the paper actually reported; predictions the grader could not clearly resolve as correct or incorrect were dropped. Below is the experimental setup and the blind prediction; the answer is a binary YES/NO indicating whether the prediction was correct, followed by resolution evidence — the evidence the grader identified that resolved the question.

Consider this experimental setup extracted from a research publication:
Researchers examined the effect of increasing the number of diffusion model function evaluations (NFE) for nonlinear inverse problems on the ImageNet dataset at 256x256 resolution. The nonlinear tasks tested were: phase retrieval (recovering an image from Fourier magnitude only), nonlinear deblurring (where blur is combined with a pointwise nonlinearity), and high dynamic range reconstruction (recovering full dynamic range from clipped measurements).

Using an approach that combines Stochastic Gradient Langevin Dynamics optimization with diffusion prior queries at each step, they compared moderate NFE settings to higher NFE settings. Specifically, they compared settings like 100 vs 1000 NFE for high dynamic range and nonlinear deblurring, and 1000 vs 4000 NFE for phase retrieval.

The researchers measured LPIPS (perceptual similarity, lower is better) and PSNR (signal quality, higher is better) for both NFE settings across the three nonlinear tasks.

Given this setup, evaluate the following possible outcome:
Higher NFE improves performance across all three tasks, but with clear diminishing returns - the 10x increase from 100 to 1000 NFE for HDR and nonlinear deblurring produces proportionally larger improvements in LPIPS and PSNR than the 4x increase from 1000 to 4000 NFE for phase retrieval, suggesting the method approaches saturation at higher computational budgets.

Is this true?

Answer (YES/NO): NO